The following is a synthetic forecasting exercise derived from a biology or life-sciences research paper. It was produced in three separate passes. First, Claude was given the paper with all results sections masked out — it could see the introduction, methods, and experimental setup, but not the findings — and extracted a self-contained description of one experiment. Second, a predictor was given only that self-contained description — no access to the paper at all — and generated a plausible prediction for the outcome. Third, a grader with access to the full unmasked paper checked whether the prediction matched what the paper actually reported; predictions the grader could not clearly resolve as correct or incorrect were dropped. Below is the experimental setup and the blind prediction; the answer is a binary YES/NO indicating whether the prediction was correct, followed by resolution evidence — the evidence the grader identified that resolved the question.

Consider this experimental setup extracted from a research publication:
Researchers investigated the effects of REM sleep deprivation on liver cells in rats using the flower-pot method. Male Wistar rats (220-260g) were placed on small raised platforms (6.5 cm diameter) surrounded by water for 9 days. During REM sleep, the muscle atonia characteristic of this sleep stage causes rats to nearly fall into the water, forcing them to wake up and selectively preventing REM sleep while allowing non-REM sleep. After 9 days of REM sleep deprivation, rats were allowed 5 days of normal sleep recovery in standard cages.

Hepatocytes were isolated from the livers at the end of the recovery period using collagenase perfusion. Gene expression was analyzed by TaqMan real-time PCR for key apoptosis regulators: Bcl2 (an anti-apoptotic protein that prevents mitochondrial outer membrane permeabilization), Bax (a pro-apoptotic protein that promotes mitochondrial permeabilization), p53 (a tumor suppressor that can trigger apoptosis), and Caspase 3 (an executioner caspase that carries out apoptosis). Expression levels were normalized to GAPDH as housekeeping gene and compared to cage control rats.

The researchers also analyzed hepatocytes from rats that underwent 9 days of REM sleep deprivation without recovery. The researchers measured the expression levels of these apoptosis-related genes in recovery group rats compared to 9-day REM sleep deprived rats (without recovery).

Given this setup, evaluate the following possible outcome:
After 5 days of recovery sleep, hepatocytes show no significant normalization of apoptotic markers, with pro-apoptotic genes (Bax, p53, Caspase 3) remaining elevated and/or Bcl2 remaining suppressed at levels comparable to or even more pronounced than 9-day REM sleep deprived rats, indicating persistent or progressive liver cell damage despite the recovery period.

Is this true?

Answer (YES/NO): NO